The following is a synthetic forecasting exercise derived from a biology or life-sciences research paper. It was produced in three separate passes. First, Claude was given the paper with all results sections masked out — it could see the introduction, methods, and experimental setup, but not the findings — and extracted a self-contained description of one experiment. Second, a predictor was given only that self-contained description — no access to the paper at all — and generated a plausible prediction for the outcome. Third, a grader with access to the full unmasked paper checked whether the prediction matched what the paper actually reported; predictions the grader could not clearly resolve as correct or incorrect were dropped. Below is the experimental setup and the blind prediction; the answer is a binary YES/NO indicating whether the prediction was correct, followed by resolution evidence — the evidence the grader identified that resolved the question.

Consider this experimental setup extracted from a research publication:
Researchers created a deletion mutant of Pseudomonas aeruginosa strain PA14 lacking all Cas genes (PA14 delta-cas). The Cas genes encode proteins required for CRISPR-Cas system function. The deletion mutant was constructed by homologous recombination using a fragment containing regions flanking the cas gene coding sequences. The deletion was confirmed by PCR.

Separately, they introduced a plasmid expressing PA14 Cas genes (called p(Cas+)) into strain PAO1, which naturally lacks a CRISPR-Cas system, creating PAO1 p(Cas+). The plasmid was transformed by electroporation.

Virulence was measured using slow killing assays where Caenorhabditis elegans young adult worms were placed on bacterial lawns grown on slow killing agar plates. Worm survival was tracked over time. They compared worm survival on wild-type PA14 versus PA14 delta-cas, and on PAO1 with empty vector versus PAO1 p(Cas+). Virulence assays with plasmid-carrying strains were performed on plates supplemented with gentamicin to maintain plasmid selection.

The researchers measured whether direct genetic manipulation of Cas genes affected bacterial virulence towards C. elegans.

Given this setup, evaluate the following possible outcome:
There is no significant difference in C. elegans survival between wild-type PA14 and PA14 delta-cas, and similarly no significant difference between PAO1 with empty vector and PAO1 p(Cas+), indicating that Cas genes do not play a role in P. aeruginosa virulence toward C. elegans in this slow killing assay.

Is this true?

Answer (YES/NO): YES